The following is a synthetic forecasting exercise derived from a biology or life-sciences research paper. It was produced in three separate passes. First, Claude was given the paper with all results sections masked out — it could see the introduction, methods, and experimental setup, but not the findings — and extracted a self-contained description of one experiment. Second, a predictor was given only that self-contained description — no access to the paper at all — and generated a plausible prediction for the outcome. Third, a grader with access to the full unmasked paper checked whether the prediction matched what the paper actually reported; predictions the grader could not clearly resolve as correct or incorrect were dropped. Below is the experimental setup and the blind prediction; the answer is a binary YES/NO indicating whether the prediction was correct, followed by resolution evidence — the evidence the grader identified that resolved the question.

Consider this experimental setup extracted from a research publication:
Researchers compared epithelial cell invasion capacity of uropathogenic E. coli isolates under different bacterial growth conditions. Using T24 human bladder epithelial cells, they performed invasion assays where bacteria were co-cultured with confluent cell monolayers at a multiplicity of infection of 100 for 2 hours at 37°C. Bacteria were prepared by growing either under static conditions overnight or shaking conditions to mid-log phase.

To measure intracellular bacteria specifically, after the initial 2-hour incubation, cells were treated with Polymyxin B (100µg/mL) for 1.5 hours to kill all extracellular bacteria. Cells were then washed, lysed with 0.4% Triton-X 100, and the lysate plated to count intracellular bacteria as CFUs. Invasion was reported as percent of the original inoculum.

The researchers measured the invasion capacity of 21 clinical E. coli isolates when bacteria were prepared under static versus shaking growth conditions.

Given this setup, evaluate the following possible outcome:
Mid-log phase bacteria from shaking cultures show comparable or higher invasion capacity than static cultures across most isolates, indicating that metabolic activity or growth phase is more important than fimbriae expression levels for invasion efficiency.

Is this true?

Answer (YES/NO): NO